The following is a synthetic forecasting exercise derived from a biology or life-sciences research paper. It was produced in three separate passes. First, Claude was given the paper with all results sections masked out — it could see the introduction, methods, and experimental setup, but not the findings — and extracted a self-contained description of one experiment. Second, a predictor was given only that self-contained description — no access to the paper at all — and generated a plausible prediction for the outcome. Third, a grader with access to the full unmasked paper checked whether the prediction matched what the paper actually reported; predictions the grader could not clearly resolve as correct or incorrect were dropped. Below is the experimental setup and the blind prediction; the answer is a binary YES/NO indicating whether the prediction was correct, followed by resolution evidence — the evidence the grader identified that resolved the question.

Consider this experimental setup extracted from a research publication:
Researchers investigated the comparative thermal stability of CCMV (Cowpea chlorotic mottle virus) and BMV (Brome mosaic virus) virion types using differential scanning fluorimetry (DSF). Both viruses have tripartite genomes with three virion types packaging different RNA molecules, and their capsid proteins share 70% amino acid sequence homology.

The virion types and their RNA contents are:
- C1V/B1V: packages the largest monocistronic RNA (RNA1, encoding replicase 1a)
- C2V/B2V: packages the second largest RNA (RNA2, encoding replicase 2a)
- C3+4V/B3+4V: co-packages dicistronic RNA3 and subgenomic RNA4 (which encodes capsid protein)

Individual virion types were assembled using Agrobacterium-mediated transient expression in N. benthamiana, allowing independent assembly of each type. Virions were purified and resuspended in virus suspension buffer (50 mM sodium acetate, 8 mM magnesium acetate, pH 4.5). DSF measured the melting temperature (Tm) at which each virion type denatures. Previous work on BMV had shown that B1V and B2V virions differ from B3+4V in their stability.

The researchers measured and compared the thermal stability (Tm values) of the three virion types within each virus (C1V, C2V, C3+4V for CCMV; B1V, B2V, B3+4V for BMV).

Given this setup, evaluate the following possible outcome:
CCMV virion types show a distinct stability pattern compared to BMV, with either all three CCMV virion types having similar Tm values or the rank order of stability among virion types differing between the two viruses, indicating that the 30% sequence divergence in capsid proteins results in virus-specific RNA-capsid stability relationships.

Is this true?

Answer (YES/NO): YES